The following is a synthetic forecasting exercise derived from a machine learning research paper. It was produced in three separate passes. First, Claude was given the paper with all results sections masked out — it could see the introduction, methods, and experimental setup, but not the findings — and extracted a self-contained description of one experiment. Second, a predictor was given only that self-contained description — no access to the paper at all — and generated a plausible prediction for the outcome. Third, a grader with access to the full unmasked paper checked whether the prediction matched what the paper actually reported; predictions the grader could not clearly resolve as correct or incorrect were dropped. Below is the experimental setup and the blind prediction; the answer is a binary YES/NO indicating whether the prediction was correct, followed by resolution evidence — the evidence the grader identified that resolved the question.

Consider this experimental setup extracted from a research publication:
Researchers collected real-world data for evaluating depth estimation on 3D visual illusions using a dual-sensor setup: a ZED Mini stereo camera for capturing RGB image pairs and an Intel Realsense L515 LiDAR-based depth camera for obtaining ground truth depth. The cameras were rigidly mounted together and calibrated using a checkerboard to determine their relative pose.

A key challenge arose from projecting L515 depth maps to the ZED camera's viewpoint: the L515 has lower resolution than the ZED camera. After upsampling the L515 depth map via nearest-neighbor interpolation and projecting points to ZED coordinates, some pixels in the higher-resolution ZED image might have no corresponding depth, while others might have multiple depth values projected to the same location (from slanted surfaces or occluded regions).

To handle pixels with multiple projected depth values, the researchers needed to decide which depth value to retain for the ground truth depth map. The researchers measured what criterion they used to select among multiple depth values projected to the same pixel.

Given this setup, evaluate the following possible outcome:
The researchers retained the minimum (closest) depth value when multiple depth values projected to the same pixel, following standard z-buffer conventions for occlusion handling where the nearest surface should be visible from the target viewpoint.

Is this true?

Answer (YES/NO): YES